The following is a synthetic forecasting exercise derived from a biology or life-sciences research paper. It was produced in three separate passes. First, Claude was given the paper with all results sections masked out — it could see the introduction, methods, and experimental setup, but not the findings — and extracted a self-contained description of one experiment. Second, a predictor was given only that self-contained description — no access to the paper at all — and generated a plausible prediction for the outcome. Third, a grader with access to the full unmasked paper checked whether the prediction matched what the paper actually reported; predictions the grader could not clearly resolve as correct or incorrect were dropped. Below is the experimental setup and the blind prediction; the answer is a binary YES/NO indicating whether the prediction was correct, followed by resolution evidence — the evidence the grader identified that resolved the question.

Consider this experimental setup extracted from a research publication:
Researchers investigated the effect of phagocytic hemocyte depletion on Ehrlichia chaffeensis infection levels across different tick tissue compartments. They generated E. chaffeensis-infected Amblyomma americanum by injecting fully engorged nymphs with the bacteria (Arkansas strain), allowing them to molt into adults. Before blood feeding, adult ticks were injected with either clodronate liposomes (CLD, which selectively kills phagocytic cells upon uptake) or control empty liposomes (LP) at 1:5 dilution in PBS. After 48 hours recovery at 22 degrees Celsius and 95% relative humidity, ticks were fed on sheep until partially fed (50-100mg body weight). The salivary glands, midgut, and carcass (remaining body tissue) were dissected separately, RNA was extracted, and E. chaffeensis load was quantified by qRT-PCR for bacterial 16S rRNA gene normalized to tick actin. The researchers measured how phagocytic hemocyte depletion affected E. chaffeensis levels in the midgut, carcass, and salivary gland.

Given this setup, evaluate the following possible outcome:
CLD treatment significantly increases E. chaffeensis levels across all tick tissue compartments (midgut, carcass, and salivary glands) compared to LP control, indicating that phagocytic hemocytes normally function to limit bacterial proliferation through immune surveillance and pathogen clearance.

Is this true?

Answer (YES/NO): NO